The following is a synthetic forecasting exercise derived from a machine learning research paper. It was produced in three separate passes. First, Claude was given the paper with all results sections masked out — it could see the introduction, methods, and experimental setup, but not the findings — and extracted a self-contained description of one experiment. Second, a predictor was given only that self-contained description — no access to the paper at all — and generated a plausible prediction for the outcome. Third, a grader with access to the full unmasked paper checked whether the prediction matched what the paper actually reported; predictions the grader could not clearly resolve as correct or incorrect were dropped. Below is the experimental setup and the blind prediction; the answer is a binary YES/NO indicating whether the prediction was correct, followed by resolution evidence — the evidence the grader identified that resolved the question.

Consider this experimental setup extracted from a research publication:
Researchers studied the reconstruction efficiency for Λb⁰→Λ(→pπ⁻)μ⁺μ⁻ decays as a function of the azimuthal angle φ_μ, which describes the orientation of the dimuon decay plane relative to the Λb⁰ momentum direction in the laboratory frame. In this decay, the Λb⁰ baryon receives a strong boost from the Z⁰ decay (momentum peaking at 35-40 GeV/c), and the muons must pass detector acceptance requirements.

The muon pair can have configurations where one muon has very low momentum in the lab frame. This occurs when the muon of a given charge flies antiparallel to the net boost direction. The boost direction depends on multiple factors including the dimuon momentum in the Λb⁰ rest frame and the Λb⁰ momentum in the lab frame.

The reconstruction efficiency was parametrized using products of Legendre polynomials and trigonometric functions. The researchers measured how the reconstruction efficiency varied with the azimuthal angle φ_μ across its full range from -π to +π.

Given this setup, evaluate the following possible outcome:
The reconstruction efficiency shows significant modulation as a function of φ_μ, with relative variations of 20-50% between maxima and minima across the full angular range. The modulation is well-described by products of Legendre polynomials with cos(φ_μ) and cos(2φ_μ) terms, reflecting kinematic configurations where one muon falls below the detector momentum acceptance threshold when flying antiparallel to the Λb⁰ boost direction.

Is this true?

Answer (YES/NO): NO